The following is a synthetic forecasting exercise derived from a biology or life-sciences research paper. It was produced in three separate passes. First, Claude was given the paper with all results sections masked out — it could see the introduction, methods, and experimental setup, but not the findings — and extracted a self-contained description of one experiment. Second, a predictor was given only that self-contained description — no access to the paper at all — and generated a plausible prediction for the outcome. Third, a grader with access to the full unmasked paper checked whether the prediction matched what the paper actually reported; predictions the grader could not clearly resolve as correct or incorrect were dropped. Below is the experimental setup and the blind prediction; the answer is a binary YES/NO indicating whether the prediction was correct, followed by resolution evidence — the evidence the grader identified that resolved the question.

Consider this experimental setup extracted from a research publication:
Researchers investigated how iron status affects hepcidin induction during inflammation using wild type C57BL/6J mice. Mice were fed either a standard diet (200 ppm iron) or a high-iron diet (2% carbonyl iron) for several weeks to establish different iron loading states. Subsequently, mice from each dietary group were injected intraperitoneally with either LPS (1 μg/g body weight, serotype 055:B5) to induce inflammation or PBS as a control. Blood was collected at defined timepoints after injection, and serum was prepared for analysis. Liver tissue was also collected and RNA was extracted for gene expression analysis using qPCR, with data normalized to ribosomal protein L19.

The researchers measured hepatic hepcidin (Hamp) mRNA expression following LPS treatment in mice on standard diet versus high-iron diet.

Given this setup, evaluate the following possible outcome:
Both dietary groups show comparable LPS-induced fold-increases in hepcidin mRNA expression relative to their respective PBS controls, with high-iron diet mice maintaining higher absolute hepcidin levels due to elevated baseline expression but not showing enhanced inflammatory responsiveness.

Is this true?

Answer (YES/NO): YES